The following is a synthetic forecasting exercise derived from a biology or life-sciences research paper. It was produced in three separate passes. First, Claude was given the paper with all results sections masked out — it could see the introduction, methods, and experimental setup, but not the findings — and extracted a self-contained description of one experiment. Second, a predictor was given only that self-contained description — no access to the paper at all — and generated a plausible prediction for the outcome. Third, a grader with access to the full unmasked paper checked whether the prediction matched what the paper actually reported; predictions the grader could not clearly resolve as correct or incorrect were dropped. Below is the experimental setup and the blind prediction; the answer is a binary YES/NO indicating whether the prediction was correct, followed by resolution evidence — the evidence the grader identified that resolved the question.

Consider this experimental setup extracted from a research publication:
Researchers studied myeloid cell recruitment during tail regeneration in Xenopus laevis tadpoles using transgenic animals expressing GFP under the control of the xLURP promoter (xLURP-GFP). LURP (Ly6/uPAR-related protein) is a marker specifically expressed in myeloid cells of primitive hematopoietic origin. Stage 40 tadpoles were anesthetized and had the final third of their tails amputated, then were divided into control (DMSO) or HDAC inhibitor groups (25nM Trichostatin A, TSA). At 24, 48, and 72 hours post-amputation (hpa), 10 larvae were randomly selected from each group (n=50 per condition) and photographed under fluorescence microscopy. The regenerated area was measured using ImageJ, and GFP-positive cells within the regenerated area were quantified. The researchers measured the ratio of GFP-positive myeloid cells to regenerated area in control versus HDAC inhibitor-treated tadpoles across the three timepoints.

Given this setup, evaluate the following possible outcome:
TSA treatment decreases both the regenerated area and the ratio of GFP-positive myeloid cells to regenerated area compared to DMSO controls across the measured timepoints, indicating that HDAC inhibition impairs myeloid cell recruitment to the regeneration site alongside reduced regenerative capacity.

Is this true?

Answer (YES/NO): NO